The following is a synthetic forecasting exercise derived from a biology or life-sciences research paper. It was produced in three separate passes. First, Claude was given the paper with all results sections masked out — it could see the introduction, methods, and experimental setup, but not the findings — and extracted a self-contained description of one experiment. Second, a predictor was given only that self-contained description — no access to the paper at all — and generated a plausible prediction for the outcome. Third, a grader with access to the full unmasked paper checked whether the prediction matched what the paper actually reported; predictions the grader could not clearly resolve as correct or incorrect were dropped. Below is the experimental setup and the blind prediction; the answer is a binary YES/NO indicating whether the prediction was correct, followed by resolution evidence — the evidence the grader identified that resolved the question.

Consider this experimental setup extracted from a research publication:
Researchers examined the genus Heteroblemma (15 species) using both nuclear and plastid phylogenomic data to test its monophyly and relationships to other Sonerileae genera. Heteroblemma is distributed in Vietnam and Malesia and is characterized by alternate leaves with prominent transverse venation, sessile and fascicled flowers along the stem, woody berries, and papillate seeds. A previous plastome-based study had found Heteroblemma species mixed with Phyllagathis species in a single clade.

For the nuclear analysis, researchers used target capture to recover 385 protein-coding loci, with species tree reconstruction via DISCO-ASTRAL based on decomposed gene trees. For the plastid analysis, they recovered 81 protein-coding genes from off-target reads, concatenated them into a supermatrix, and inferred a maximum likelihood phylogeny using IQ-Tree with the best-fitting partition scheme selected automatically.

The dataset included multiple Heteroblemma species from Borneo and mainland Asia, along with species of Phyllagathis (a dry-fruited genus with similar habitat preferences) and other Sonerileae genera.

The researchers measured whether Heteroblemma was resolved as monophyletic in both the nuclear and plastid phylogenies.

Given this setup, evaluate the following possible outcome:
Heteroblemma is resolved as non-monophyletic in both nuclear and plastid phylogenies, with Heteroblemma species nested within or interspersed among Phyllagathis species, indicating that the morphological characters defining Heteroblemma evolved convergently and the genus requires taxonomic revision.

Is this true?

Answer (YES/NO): NO